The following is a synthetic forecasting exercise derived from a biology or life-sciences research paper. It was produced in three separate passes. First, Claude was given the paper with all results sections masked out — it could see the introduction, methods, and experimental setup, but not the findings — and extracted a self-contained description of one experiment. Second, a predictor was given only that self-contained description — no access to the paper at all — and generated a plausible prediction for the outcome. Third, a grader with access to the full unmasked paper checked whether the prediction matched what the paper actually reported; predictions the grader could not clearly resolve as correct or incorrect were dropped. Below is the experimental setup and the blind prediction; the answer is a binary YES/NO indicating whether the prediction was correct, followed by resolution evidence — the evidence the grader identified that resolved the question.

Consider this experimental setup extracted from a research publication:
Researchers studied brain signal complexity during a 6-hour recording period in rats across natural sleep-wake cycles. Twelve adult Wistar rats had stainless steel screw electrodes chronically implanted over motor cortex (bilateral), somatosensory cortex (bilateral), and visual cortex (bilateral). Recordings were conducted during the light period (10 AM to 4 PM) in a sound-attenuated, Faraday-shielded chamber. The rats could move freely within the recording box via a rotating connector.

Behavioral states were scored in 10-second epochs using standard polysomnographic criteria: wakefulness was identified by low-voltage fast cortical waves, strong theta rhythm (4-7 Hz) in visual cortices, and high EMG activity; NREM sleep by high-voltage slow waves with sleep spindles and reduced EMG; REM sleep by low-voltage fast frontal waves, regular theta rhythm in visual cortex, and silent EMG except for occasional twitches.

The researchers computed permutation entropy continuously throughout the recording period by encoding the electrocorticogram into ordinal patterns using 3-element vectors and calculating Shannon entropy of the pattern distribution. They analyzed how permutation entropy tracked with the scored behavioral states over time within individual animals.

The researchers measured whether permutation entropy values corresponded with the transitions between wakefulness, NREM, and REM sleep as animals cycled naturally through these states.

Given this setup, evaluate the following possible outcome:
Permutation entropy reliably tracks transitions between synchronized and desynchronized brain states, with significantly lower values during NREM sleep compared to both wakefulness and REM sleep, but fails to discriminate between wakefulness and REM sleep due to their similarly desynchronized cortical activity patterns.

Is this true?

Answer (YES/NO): NO